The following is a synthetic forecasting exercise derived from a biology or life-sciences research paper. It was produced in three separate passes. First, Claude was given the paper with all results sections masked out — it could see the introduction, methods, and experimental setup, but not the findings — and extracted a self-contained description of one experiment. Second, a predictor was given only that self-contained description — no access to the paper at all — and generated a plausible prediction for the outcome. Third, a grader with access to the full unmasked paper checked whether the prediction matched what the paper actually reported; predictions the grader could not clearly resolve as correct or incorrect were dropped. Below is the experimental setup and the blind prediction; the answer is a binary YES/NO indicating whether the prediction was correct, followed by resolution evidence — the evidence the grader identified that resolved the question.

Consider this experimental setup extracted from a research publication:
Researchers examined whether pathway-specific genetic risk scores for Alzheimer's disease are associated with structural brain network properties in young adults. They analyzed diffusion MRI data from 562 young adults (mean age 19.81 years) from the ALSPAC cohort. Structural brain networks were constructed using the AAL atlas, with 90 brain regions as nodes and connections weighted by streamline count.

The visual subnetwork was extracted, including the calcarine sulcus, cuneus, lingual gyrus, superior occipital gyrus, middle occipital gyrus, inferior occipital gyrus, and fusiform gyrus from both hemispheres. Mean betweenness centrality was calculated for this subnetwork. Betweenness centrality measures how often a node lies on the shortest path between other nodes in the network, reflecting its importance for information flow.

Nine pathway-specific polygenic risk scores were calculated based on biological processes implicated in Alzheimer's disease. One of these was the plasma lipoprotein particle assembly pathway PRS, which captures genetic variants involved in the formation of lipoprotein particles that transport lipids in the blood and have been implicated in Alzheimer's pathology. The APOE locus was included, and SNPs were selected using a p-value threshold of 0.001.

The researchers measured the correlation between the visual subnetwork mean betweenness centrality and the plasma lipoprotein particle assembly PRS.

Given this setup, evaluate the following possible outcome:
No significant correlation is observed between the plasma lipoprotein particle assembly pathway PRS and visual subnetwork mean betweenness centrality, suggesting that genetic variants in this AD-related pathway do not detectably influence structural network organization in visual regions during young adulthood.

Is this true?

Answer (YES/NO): NO